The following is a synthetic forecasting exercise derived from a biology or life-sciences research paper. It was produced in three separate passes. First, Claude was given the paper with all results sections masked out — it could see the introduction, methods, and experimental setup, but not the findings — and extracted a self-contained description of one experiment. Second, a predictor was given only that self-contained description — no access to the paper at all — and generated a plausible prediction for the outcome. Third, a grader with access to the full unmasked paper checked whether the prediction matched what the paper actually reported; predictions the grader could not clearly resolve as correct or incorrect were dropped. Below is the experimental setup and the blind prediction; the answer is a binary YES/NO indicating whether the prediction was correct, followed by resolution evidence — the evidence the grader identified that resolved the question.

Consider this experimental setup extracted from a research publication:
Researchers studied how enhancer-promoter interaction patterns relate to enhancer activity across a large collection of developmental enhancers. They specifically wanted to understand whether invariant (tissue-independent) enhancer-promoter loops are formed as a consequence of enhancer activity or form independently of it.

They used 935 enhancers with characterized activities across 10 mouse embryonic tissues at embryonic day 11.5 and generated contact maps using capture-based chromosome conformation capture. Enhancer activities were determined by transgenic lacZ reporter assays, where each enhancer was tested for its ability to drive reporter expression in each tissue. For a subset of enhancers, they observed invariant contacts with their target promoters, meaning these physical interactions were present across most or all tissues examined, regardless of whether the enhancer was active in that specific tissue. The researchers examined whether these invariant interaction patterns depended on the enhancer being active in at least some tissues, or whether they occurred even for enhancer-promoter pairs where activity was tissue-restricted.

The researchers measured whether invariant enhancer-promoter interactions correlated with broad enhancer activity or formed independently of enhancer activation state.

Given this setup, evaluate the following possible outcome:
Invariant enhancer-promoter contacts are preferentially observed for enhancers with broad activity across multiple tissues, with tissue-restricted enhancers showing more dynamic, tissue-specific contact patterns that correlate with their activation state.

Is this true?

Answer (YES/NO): NO